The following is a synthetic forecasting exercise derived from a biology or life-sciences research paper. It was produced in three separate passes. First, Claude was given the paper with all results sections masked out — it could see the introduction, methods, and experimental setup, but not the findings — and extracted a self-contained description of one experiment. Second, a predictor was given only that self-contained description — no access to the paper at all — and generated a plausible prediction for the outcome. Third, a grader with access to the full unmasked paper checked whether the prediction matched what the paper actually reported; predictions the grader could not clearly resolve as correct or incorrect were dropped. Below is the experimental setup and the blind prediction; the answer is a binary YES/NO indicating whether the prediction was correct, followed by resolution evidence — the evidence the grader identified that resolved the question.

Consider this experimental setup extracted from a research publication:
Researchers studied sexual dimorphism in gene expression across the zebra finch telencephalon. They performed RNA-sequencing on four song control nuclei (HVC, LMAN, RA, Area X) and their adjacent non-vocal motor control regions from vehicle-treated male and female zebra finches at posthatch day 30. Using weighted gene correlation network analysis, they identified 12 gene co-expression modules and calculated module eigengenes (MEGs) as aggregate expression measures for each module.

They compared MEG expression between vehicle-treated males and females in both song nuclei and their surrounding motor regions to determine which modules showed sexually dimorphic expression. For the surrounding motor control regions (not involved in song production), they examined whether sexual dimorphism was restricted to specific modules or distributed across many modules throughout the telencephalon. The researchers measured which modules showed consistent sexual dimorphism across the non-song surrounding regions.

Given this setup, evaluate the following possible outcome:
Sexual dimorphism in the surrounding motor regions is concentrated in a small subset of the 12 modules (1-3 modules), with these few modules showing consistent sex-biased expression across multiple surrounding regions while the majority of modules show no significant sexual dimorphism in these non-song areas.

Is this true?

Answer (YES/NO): YES